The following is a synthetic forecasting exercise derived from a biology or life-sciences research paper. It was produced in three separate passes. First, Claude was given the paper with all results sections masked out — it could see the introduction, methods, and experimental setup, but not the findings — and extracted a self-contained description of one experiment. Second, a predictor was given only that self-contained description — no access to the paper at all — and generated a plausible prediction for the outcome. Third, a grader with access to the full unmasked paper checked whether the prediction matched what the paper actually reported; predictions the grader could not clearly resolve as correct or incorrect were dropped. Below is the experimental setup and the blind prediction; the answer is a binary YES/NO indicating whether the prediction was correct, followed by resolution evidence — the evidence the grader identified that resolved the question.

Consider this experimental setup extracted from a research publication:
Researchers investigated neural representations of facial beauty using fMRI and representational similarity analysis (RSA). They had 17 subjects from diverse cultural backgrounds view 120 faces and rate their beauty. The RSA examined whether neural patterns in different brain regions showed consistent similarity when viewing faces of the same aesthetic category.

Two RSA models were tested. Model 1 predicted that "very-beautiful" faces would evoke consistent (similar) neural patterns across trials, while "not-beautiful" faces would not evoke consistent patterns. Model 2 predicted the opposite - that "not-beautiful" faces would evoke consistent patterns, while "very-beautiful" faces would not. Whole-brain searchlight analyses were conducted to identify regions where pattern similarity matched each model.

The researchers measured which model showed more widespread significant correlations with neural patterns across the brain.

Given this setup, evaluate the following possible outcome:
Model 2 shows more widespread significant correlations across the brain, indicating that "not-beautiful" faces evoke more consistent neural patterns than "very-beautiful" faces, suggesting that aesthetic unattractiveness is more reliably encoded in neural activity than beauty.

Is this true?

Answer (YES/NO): NO